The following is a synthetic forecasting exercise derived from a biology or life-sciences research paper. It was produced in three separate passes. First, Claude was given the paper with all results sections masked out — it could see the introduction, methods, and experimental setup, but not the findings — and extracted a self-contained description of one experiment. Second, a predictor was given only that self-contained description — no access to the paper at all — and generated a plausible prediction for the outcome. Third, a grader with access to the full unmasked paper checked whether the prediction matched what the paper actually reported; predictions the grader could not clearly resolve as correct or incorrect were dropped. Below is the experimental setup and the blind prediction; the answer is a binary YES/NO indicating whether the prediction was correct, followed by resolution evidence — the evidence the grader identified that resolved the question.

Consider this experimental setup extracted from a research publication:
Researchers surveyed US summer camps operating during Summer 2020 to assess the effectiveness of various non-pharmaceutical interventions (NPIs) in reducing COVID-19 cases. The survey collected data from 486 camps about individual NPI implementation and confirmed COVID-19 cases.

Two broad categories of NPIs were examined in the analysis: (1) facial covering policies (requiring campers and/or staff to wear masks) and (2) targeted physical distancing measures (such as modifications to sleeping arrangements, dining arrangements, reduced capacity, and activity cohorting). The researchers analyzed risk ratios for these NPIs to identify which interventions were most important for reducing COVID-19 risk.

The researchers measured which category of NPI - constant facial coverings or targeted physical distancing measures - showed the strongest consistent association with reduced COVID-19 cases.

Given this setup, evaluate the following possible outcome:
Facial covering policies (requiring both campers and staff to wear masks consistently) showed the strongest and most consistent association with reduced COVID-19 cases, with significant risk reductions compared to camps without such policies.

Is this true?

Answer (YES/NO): YES